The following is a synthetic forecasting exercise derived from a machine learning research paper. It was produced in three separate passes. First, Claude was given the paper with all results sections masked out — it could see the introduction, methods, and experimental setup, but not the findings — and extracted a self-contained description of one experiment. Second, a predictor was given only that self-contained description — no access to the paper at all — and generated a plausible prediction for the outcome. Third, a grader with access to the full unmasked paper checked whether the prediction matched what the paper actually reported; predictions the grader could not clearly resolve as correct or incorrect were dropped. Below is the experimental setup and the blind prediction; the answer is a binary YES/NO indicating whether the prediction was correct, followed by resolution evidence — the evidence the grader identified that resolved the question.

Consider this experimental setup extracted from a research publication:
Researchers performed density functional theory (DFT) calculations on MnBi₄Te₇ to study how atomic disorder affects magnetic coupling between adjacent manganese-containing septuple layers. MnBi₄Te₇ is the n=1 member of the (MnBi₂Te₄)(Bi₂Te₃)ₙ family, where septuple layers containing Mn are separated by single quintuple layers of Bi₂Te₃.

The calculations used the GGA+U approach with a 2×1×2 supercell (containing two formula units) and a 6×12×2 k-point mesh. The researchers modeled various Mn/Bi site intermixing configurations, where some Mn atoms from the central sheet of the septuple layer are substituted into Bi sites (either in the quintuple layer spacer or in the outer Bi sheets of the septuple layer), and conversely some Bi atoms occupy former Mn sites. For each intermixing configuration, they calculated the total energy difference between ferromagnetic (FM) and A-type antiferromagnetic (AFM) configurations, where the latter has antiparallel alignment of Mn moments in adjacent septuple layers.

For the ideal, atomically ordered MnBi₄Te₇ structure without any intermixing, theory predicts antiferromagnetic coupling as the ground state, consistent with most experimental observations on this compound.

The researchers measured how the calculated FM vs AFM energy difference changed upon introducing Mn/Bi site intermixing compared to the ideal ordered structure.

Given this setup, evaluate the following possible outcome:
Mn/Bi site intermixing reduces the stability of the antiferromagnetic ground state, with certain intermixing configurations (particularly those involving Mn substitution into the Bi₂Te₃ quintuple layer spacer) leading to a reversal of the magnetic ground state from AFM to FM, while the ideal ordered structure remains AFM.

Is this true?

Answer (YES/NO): NO